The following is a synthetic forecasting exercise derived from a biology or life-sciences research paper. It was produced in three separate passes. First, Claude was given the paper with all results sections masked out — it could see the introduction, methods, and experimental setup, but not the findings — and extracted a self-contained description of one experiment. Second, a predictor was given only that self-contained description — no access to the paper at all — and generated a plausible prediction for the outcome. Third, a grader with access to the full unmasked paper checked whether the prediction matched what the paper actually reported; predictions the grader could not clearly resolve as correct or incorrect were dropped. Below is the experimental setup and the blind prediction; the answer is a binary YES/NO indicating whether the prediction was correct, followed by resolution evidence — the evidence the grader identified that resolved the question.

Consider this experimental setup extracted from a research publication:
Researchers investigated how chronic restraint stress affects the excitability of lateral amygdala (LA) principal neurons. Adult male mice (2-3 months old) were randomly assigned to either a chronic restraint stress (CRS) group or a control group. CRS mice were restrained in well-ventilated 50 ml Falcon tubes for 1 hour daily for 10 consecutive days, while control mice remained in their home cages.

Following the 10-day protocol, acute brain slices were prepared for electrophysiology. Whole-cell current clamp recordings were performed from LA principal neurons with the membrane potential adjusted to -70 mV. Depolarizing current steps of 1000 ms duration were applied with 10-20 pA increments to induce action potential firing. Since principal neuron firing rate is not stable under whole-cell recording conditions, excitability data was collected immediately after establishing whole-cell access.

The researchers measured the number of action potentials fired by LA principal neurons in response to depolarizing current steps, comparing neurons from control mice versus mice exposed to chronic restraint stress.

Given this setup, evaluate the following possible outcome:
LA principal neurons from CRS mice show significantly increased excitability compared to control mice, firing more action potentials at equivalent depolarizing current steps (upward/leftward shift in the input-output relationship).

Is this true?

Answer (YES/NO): YES